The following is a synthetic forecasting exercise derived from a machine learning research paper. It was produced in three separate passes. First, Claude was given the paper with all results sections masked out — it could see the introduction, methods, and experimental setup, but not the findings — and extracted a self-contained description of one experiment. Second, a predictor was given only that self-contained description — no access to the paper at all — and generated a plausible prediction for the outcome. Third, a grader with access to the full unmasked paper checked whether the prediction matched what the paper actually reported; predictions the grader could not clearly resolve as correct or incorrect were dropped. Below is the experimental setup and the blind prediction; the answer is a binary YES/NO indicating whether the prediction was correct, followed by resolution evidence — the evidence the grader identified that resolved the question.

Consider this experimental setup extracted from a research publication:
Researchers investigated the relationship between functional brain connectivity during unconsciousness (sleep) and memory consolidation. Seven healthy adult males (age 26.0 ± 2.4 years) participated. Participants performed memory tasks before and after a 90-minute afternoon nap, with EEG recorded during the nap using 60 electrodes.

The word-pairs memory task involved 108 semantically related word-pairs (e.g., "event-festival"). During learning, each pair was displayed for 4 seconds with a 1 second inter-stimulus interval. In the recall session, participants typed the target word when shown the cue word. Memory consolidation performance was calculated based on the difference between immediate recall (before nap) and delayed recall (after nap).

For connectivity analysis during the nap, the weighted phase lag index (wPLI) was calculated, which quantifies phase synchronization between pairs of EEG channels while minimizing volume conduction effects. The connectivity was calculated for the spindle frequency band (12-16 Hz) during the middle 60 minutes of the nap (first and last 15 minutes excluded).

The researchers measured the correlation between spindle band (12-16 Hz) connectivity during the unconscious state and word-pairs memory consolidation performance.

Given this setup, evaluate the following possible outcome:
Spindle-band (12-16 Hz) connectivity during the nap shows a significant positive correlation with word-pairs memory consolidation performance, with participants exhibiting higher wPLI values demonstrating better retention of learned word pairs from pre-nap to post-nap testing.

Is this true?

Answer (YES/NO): NO